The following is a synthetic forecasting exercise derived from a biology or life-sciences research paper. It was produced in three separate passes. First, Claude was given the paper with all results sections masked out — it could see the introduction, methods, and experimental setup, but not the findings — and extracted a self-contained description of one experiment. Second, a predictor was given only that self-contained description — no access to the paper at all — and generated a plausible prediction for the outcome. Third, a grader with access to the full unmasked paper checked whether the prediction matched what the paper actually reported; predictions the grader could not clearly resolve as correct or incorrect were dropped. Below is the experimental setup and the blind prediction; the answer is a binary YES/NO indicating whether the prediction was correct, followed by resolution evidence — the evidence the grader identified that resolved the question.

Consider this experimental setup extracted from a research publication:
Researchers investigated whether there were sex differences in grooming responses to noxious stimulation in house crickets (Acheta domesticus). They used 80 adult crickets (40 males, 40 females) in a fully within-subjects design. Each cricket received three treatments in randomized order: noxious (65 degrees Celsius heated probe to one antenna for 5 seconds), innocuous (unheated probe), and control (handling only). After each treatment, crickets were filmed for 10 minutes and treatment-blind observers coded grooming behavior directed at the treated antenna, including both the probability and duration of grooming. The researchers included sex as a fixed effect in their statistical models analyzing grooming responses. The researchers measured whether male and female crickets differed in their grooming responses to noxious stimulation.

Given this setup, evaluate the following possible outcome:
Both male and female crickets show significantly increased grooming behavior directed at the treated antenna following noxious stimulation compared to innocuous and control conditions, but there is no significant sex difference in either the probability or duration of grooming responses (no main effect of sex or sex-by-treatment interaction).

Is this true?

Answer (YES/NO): YES